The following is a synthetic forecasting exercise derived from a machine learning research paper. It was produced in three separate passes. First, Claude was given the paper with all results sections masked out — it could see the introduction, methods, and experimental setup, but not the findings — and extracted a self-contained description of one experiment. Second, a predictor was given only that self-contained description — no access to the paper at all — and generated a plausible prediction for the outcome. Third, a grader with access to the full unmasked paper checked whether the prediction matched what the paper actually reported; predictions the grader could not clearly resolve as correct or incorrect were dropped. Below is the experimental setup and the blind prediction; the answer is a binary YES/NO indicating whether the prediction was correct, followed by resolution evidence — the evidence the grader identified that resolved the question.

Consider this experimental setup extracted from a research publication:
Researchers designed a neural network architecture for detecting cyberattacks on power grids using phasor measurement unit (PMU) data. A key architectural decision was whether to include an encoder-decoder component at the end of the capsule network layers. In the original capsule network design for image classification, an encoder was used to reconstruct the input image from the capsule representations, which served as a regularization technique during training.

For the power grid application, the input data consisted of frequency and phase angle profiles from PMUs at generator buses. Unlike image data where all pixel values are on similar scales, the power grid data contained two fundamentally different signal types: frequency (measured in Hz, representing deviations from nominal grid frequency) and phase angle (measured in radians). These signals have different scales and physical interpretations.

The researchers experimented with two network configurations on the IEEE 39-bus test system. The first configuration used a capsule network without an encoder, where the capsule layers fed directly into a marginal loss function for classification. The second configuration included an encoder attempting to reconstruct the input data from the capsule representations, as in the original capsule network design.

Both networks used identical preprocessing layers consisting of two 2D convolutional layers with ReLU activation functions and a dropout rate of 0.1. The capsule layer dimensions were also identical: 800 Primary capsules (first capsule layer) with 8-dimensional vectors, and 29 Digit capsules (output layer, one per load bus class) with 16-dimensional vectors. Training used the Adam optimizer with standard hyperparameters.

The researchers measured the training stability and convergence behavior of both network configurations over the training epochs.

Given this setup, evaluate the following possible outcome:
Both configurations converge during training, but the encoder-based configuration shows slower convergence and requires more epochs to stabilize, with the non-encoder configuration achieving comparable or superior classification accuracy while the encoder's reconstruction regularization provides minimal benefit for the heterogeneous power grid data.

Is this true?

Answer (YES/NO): NO